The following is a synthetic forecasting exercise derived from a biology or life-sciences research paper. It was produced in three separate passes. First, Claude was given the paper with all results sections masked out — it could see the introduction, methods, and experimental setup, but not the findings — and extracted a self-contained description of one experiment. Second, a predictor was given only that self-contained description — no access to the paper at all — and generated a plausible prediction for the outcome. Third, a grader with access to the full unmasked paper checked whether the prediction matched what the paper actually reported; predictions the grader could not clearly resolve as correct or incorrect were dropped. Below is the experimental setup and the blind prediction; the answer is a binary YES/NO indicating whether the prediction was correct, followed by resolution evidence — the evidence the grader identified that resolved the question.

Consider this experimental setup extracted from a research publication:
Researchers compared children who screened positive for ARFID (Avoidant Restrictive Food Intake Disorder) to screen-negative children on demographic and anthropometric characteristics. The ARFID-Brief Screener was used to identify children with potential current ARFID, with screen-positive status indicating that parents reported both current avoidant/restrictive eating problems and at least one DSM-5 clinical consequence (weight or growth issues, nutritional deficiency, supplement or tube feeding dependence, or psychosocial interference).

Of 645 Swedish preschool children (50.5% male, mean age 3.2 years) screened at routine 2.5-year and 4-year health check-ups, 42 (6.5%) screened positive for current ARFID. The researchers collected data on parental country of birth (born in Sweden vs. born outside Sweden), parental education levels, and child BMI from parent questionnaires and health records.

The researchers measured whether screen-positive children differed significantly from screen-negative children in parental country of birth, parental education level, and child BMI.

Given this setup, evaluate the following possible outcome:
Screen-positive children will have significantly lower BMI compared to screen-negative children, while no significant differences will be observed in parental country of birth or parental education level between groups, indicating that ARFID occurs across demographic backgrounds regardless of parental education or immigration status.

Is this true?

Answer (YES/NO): NO